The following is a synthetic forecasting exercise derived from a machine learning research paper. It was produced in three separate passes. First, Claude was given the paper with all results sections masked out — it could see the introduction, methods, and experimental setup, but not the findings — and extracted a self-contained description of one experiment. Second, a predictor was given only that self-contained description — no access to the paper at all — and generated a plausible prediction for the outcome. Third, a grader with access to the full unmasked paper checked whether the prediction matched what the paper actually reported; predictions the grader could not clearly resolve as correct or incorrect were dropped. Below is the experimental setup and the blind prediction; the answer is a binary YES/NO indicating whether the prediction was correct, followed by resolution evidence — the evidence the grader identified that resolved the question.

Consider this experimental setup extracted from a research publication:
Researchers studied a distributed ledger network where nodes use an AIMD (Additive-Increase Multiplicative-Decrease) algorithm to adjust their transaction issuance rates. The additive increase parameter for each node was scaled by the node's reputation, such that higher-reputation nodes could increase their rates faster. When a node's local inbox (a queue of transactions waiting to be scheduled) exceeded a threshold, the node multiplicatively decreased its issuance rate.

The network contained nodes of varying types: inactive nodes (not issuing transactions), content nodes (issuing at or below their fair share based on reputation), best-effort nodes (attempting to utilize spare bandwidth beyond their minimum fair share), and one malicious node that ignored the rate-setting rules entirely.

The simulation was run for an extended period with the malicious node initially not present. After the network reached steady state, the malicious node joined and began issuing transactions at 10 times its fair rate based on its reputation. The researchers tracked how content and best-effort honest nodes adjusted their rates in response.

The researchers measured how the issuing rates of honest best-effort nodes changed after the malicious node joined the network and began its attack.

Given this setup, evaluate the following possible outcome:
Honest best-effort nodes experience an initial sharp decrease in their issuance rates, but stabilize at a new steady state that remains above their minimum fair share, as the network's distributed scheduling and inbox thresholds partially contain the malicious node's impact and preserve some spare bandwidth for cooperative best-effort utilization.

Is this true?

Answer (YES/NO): NO